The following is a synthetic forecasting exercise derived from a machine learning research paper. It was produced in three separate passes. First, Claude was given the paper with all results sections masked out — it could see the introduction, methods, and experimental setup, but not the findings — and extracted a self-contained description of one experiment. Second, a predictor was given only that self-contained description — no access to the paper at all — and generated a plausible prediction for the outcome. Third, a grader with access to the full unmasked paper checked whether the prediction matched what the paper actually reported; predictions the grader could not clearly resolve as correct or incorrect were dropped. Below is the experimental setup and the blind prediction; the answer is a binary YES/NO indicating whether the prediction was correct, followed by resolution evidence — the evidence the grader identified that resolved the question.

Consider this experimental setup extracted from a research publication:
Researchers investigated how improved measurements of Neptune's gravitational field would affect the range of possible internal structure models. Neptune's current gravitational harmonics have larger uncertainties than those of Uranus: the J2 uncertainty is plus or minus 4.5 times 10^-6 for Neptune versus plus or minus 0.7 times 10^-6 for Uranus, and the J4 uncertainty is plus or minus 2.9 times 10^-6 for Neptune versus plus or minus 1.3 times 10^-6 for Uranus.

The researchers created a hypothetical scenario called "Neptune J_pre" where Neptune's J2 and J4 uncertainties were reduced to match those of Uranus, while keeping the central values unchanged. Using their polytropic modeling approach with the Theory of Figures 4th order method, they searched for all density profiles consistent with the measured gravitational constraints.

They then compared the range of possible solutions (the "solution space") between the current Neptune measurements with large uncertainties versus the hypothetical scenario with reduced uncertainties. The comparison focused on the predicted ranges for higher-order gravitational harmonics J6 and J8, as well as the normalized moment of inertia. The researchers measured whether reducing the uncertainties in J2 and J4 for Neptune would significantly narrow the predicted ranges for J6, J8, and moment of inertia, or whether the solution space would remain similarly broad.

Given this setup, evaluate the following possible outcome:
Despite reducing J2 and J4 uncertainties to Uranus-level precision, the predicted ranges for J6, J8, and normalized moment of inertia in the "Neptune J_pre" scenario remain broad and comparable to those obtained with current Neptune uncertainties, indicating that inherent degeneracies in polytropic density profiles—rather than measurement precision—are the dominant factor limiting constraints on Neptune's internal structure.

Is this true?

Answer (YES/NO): NO